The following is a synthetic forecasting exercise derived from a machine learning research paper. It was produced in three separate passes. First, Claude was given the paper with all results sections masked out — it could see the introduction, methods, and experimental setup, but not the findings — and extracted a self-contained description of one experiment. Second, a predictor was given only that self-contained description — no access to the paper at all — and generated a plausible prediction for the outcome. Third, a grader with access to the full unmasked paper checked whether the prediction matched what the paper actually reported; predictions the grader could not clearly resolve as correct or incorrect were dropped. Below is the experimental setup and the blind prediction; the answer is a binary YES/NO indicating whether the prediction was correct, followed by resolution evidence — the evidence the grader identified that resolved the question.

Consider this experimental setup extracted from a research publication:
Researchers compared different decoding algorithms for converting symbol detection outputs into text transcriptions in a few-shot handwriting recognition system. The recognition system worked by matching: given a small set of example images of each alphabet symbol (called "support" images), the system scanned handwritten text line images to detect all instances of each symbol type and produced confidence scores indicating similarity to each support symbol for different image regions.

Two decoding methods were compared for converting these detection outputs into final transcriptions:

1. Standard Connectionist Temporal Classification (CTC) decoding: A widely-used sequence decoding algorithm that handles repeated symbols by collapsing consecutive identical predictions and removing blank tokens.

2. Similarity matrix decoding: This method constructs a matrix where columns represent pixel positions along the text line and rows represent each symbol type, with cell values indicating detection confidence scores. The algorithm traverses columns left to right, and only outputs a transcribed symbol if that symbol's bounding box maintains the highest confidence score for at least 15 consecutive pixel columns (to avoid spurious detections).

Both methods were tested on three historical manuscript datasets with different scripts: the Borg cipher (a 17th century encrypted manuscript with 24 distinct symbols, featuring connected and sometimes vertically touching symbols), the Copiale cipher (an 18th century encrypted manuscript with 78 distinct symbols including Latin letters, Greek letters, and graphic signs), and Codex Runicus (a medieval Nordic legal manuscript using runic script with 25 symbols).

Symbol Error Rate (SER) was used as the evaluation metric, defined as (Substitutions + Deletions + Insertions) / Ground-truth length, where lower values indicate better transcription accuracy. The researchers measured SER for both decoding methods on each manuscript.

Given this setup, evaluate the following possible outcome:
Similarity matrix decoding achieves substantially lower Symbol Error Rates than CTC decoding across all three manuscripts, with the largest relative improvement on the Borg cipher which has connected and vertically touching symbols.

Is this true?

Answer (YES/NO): YES